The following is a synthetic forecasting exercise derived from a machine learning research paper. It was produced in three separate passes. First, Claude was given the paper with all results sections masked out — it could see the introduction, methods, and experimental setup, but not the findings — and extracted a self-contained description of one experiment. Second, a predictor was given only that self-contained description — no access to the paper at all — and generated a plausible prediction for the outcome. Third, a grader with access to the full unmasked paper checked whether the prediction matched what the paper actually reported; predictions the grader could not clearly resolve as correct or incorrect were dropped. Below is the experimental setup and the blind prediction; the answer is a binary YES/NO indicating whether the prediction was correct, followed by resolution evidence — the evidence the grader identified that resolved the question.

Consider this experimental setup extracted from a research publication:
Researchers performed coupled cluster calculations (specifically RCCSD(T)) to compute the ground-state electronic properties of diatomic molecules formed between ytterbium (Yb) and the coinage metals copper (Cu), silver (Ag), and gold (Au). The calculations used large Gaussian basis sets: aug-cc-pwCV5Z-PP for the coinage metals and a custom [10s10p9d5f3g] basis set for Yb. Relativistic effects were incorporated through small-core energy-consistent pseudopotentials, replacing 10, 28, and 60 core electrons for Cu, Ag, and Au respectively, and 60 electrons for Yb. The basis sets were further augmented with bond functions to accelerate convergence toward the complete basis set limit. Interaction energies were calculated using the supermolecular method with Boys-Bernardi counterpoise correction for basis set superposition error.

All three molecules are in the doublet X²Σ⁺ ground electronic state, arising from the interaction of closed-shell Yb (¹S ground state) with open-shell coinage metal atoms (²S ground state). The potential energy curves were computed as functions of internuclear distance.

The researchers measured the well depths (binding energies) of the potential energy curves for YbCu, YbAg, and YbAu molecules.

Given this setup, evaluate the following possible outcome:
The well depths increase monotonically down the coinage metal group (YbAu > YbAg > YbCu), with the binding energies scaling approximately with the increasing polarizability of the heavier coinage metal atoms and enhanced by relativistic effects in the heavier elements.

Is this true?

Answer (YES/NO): NO